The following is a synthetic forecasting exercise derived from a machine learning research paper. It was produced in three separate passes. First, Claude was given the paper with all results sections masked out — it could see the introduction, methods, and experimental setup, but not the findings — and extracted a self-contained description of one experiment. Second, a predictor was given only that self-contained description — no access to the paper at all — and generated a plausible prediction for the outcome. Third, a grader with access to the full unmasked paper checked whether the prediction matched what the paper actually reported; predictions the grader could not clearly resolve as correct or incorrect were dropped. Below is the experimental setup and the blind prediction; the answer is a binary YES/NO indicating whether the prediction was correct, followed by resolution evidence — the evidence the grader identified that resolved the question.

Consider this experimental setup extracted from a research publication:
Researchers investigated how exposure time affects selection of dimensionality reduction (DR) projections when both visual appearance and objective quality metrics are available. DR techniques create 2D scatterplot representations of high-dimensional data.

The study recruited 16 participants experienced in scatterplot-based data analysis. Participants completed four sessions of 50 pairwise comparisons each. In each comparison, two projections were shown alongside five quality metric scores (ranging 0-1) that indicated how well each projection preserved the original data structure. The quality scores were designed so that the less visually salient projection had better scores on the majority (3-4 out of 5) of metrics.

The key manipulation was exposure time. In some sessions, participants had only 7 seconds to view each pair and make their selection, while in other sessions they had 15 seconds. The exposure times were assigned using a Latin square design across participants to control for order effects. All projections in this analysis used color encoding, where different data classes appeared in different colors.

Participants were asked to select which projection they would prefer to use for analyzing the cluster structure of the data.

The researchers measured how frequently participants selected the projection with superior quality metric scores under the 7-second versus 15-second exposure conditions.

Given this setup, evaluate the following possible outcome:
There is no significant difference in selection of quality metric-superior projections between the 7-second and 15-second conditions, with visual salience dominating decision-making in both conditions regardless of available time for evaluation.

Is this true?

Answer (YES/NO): YES